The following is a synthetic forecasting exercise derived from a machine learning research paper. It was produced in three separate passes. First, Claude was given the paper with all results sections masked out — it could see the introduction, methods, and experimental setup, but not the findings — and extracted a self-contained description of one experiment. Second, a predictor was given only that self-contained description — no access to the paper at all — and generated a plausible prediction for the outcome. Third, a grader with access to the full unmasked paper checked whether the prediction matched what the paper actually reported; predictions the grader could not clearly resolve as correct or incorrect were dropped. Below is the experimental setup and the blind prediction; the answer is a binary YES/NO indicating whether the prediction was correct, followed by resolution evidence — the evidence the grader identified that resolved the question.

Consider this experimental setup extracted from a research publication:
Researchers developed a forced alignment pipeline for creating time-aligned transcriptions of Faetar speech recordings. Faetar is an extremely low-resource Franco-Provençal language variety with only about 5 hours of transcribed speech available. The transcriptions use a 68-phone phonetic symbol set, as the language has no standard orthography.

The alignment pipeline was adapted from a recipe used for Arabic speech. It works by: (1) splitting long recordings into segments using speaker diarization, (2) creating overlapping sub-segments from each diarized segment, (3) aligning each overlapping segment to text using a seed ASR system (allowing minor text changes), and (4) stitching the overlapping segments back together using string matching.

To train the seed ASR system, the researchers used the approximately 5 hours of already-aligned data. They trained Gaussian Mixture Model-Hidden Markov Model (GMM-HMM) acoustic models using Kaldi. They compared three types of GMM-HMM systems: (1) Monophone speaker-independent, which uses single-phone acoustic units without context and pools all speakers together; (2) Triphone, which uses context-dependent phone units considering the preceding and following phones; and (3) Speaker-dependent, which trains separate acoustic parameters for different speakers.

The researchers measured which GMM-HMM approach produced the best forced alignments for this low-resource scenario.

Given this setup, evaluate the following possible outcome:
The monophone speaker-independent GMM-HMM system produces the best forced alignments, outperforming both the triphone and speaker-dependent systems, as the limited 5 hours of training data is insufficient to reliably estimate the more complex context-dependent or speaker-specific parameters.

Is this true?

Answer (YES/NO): YES